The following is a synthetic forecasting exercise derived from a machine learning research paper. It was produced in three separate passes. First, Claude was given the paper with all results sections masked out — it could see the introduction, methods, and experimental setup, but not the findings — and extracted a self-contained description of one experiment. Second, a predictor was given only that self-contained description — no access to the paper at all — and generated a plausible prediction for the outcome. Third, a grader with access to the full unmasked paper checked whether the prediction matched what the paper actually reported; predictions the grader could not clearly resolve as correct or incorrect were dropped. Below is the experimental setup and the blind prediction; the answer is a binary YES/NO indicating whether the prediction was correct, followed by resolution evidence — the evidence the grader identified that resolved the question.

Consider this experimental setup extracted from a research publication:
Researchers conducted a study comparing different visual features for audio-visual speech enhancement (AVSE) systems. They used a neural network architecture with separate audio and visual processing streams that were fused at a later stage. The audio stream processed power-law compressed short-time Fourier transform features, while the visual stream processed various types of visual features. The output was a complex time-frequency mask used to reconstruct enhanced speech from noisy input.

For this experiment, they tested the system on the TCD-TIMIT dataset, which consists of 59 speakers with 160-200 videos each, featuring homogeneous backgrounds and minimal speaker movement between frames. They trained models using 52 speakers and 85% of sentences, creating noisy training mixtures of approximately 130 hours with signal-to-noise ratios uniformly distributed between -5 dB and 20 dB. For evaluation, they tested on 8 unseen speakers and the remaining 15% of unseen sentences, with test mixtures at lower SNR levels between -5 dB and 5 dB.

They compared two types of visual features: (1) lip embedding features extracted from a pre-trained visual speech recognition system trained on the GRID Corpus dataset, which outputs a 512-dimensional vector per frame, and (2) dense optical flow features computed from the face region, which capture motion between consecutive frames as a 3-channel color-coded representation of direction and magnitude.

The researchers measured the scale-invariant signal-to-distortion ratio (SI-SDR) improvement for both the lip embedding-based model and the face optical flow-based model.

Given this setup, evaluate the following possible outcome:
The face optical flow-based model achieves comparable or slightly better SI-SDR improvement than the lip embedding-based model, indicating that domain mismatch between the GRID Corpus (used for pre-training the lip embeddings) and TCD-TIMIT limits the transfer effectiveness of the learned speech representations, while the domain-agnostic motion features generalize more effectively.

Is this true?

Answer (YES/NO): NO